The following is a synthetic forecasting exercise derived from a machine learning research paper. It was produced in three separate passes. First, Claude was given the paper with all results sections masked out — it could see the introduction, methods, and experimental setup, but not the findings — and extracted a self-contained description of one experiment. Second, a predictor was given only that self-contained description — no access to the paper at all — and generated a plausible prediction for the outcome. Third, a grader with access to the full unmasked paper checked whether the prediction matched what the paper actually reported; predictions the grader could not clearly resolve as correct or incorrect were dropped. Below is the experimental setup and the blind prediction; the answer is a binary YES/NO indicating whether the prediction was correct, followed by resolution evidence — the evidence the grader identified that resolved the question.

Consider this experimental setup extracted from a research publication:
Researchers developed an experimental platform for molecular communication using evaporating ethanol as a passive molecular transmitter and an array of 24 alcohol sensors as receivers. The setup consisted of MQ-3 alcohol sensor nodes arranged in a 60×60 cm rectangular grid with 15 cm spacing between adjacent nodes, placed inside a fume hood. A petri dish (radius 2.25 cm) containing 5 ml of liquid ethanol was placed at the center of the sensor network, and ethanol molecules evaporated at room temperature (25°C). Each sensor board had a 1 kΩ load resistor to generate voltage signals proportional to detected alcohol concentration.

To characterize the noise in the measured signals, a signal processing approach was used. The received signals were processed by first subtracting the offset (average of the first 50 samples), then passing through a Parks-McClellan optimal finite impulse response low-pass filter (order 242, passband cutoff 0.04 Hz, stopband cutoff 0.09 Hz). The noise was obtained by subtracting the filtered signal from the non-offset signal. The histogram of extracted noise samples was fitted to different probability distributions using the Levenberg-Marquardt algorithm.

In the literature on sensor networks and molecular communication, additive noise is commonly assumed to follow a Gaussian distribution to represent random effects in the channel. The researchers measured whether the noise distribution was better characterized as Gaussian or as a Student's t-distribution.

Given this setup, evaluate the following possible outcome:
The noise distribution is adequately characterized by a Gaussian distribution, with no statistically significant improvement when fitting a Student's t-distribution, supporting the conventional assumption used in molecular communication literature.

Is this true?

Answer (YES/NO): NO